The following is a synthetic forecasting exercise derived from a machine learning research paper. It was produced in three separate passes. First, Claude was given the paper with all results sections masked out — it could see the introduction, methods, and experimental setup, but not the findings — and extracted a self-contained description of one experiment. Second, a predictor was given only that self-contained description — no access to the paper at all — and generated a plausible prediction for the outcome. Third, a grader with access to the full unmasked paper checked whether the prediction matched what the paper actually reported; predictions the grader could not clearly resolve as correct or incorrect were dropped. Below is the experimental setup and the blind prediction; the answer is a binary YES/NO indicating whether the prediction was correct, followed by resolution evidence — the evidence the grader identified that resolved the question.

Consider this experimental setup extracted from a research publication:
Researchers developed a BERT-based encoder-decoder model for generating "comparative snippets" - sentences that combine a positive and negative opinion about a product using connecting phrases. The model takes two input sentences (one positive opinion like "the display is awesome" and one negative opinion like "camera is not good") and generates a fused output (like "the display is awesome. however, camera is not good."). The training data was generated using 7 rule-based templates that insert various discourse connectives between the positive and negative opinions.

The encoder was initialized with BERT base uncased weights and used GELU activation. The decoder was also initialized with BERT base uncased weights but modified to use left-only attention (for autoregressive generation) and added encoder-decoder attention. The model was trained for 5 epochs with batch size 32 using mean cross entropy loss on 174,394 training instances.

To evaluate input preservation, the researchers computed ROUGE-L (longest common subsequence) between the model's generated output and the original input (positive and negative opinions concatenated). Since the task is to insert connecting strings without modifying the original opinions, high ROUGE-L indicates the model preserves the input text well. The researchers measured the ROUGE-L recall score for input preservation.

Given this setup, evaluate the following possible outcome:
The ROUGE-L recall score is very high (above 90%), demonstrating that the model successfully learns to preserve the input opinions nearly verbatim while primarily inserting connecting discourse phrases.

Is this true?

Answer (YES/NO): YES